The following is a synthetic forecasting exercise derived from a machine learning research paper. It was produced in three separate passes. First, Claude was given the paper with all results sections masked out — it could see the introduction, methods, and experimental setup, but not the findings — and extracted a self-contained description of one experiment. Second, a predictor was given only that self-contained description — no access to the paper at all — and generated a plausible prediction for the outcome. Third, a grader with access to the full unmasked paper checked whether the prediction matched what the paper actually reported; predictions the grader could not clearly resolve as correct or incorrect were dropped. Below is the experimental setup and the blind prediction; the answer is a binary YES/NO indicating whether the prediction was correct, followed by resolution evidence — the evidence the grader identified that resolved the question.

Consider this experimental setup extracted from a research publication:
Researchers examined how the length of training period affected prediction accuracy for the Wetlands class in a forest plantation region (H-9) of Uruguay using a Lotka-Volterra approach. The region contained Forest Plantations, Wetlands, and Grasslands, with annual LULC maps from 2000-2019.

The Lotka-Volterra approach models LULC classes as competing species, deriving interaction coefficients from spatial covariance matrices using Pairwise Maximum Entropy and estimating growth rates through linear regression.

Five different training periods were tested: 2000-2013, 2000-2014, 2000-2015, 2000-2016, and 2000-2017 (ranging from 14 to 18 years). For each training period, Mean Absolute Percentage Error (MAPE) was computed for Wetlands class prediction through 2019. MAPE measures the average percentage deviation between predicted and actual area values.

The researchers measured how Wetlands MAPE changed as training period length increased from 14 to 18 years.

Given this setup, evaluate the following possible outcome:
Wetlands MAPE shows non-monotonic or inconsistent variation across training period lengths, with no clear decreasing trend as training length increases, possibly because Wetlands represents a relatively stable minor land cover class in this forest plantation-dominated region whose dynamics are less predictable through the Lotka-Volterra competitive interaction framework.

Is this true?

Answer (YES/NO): NO